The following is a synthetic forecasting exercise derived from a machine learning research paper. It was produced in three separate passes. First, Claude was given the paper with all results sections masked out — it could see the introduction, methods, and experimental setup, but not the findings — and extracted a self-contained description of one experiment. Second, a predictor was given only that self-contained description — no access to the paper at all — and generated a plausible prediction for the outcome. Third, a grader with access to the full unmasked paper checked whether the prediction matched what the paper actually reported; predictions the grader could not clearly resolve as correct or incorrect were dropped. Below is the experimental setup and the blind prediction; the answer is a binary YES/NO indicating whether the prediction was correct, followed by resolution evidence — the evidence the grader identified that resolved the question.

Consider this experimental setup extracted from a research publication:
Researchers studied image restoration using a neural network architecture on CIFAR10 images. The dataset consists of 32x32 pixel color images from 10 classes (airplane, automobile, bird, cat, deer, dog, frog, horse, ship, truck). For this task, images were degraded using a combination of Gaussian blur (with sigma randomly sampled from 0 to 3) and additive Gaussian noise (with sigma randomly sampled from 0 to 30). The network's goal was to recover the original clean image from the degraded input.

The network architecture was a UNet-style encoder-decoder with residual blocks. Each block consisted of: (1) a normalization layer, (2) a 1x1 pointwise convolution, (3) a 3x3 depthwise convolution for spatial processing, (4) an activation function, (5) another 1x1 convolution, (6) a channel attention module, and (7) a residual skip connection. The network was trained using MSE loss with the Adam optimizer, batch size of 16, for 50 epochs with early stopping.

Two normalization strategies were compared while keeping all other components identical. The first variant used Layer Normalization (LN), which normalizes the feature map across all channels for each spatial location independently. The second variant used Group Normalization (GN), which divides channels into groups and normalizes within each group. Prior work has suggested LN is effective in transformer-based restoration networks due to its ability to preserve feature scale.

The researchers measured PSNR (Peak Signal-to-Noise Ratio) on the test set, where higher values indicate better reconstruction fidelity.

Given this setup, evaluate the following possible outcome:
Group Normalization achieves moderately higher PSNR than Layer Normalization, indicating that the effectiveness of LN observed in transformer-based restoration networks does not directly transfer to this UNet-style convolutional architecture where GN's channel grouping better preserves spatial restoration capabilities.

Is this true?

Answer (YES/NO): NO